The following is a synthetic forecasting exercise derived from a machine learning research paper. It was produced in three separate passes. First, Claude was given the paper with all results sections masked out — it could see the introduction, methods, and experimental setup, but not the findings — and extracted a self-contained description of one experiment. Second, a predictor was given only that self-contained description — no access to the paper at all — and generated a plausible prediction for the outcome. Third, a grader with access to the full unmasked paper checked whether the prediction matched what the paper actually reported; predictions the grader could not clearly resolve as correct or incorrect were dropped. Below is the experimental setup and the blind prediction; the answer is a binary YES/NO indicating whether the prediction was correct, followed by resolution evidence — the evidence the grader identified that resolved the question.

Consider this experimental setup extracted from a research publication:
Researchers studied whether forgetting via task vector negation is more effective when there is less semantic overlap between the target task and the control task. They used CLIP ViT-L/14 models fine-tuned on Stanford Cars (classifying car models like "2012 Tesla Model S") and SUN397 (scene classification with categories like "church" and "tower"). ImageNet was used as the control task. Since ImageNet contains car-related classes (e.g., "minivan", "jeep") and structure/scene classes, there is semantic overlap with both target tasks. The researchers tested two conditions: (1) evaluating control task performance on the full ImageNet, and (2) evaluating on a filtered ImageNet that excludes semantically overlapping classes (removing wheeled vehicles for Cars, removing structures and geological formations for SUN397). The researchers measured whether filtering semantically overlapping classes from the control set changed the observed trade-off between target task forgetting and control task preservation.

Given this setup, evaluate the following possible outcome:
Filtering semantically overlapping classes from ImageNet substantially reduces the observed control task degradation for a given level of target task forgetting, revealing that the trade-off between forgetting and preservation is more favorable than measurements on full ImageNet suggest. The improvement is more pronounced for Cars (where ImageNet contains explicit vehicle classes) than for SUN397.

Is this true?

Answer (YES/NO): NO